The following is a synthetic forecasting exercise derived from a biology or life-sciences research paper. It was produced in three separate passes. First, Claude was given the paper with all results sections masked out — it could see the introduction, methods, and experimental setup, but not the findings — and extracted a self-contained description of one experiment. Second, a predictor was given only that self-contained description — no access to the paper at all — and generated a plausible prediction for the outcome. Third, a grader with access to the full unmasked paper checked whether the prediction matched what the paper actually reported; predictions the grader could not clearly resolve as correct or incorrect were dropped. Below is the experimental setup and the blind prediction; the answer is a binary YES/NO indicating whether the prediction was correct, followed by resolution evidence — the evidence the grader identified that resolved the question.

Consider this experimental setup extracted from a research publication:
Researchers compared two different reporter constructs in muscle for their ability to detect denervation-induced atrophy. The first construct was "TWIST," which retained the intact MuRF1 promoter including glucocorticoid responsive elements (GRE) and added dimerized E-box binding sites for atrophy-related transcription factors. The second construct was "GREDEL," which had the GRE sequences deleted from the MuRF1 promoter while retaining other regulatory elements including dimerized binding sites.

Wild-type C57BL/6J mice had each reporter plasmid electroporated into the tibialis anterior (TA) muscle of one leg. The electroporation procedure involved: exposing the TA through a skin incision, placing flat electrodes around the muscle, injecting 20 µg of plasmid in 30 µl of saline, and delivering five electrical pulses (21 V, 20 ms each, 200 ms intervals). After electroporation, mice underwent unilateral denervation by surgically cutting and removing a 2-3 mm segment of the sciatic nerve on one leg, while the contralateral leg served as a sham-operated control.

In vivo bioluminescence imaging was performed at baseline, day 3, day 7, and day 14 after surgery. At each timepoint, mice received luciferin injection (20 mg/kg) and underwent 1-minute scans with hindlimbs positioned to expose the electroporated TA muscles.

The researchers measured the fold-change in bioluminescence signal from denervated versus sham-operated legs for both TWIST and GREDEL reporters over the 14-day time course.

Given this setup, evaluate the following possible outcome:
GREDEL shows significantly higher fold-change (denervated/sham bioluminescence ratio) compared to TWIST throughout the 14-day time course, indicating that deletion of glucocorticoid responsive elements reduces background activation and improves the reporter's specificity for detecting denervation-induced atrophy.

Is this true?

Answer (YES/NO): NO